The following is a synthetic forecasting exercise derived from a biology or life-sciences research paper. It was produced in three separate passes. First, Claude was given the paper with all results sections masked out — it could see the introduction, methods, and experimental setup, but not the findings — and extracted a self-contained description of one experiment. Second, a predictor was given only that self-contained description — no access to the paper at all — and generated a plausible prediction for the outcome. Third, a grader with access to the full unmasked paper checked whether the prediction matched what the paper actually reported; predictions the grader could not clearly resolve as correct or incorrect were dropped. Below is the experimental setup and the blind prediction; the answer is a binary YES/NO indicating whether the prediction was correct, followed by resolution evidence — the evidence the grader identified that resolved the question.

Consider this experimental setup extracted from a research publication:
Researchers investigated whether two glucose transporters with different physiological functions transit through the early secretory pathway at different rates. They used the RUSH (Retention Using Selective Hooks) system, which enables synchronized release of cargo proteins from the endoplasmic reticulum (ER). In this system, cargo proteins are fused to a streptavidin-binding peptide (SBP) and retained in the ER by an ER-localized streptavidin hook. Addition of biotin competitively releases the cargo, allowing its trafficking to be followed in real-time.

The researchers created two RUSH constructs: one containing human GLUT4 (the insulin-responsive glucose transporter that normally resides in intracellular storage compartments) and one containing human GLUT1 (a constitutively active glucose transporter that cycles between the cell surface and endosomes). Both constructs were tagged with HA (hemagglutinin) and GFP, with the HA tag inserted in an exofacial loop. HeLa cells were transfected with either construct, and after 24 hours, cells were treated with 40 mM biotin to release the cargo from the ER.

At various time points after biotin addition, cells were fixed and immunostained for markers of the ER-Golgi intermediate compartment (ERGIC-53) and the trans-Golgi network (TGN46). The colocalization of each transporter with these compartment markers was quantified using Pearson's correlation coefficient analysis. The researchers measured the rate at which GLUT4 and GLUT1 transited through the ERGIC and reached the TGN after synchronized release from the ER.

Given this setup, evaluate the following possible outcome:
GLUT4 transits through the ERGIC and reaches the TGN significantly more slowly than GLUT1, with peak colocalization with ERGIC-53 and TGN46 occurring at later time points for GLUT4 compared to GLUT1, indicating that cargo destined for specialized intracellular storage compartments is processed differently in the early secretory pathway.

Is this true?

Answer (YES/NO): YES